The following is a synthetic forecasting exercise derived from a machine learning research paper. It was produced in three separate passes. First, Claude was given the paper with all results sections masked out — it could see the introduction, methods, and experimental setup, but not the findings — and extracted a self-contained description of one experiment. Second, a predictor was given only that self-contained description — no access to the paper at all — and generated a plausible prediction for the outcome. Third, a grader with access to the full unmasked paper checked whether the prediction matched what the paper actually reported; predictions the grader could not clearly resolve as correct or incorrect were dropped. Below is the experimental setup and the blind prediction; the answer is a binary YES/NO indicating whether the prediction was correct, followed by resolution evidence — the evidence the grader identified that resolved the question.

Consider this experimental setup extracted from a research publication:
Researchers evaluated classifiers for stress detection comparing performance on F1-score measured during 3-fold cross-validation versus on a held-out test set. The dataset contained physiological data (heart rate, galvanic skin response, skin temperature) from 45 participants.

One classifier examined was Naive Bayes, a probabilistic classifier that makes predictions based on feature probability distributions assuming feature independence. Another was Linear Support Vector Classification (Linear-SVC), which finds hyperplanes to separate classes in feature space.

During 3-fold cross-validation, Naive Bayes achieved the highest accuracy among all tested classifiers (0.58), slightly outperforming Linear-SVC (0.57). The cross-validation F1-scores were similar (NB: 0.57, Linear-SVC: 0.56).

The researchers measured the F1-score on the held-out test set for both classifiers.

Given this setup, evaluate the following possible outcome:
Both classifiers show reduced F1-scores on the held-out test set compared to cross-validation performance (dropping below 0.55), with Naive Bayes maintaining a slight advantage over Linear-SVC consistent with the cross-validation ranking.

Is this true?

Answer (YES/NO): NO